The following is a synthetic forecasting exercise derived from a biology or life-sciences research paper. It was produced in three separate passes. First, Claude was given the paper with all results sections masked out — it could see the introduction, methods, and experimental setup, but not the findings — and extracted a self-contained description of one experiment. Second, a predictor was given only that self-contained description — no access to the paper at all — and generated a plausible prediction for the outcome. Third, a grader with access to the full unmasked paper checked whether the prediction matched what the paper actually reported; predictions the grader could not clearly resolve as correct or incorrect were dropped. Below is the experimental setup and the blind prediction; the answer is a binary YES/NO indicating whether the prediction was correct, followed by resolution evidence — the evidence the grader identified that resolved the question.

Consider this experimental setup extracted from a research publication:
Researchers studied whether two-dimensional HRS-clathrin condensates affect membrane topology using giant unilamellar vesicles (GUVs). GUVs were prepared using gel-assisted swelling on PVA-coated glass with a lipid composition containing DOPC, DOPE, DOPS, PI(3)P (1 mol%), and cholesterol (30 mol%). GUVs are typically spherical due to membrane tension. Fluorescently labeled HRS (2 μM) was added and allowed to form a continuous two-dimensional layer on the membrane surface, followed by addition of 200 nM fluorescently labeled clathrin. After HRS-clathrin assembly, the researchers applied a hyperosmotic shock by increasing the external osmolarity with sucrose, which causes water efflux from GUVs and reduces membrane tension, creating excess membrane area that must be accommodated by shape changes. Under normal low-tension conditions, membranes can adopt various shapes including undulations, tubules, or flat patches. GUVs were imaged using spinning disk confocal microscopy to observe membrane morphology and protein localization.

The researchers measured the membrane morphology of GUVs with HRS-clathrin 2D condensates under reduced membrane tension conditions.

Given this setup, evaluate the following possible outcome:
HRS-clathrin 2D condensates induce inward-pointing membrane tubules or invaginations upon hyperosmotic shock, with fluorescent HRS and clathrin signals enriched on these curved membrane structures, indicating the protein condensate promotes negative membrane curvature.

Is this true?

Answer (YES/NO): NO